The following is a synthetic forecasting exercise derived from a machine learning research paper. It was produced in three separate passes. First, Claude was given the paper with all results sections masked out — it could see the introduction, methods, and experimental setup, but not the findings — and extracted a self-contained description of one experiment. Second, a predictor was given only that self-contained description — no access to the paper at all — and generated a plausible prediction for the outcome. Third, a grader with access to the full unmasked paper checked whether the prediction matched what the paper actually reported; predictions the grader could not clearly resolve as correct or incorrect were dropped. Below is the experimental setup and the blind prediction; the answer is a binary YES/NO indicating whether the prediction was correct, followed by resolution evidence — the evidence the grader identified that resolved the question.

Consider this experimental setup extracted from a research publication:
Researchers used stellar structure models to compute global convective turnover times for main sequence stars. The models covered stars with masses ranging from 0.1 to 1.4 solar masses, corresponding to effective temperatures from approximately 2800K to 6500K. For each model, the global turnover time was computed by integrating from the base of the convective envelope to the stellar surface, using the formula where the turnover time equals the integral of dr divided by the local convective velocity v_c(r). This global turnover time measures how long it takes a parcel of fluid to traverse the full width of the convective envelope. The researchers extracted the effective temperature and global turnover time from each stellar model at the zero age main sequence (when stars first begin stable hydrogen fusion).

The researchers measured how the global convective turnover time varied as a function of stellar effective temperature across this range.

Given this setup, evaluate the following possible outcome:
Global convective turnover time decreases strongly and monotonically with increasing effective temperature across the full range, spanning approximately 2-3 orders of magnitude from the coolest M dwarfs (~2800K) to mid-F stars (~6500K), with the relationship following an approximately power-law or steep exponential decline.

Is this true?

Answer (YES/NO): NO